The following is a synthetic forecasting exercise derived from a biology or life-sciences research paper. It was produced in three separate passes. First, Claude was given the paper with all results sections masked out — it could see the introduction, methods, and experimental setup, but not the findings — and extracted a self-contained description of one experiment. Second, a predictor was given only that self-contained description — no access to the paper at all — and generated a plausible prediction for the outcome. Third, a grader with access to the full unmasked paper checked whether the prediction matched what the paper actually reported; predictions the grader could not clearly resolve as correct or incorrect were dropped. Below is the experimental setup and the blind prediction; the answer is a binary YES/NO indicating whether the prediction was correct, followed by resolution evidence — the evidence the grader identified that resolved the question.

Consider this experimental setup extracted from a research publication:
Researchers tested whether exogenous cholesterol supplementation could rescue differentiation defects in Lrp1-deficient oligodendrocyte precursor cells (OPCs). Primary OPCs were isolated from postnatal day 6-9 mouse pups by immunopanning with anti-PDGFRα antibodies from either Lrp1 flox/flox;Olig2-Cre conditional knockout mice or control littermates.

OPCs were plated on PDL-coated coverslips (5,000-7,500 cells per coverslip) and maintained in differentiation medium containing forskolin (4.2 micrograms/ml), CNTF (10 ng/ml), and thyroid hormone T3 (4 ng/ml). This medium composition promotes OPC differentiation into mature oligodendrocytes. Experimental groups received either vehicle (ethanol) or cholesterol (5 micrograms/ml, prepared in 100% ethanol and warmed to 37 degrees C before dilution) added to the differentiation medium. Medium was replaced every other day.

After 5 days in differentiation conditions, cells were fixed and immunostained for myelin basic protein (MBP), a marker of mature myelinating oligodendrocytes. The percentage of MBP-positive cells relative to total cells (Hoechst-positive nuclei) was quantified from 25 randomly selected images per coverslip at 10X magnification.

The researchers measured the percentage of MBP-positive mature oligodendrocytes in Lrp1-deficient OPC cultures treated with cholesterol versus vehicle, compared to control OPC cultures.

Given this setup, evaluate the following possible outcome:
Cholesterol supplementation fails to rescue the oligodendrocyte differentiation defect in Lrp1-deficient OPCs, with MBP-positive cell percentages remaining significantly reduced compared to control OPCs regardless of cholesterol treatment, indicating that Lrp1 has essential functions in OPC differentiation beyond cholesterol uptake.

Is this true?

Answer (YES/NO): YES